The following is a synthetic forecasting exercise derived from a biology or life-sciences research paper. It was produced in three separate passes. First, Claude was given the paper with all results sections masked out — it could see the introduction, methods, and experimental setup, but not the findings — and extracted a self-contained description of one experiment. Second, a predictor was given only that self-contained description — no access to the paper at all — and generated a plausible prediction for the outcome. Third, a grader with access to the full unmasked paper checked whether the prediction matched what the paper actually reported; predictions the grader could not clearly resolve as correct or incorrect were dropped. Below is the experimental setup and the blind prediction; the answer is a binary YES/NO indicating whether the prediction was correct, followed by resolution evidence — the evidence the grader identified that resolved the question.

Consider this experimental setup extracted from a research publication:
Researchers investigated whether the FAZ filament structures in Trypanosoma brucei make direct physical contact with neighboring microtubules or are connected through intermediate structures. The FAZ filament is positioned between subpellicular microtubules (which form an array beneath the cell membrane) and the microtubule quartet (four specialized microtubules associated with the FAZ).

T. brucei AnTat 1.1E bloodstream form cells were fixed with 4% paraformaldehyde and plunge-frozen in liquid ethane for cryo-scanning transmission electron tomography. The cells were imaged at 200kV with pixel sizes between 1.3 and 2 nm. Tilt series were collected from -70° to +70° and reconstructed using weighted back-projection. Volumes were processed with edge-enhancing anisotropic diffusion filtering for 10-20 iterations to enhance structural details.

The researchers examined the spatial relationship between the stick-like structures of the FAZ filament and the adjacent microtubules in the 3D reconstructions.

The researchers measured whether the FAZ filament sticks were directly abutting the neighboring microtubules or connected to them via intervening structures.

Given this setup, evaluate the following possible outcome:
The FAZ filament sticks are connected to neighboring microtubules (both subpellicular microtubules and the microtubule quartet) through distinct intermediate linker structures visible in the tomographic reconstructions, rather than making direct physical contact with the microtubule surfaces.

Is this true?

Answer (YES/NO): YES